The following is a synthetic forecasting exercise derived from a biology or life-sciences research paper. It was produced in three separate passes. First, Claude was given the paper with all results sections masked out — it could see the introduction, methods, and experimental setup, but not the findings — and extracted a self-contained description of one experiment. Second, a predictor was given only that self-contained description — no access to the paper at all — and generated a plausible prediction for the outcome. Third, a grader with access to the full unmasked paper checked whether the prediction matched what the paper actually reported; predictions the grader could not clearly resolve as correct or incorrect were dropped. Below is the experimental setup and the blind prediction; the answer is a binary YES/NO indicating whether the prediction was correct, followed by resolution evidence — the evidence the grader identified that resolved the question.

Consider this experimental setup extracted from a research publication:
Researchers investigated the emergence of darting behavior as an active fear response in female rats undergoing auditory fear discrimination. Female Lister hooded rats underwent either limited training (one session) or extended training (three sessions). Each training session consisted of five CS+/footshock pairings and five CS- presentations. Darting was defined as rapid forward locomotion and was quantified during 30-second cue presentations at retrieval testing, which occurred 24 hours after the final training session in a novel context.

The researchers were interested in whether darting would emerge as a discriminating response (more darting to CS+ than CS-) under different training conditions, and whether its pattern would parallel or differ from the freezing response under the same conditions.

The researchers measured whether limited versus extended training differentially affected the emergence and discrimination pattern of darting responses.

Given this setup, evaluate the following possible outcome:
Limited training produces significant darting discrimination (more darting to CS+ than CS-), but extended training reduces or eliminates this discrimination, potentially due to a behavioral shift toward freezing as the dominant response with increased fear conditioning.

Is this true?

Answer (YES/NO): NO